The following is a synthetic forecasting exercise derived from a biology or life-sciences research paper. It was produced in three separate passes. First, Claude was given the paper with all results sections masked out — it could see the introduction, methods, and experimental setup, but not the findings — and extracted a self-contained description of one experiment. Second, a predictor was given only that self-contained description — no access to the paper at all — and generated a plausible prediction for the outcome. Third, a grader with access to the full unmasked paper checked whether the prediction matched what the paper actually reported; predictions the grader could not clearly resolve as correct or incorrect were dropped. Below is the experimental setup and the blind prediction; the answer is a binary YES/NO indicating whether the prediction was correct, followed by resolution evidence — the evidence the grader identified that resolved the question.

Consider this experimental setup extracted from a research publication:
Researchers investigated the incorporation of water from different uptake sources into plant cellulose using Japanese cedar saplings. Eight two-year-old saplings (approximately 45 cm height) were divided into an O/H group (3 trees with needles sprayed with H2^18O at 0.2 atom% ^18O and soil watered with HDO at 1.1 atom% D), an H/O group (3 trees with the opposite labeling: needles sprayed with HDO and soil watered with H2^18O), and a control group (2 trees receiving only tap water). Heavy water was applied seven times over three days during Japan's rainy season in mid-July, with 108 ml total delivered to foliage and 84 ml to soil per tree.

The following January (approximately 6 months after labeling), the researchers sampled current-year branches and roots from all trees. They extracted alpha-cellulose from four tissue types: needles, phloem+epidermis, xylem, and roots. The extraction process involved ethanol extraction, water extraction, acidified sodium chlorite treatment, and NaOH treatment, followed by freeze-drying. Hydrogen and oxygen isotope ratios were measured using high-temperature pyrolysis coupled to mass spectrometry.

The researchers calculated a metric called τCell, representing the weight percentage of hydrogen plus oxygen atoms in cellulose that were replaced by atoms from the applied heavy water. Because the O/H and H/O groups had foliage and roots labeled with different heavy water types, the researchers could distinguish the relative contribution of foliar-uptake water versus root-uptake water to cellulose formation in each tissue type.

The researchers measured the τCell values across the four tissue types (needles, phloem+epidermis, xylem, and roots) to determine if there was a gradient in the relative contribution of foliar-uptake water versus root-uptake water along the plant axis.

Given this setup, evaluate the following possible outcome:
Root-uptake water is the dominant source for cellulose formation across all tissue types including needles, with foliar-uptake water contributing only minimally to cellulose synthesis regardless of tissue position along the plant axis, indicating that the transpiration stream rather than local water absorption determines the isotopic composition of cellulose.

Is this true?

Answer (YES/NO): NO